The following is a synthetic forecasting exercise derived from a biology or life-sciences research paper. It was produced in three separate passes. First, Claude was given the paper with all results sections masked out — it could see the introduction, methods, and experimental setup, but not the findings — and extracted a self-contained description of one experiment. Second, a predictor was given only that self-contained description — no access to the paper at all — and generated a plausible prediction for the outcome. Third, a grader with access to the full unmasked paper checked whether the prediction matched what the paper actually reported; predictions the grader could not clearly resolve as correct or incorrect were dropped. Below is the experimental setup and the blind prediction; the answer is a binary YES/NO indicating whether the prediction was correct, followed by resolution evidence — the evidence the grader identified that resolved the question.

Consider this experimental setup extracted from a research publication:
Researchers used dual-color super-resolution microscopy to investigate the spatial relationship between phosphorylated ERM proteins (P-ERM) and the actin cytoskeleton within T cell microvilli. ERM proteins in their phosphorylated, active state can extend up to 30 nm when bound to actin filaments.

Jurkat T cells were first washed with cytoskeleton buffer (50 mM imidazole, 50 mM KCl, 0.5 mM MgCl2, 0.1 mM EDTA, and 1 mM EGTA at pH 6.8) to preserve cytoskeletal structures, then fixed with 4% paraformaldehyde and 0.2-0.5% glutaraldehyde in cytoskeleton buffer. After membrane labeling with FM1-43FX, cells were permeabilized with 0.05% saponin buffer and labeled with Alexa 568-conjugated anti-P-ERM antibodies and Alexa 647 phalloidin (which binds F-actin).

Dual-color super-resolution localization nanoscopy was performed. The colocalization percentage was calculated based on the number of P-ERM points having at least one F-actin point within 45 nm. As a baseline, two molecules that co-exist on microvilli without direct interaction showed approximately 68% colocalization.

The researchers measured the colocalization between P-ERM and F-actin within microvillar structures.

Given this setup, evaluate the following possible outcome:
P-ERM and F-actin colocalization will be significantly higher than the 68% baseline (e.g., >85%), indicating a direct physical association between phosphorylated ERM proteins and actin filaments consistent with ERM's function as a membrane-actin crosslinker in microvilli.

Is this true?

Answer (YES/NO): YES